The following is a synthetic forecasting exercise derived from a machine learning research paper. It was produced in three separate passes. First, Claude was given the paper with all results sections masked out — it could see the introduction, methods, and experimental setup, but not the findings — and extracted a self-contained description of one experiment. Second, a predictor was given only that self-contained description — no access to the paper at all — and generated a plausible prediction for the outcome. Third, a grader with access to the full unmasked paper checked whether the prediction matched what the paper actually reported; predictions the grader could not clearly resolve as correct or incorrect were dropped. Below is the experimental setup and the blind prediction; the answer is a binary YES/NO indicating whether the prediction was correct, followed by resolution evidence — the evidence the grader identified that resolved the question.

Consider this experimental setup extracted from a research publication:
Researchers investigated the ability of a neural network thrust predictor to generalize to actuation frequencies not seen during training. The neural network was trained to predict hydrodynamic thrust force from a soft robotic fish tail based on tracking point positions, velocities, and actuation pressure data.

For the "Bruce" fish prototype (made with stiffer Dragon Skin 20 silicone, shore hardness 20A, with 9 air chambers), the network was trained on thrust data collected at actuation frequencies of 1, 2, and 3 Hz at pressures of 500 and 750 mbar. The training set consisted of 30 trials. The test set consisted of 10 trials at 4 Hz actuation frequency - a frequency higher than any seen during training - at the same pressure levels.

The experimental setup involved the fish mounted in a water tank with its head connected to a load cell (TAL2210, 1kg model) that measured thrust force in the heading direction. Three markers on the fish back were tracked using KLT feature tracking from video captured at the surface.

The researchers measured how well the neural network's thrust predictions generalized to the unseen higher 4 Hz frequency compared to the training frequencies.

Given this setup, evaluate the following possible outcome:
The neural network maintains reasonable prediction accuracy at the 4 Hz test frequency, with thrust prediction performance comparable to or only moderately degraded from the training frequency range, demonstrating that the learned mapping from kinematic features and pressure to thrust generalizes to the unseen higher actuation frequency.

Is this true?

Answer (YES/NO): YES